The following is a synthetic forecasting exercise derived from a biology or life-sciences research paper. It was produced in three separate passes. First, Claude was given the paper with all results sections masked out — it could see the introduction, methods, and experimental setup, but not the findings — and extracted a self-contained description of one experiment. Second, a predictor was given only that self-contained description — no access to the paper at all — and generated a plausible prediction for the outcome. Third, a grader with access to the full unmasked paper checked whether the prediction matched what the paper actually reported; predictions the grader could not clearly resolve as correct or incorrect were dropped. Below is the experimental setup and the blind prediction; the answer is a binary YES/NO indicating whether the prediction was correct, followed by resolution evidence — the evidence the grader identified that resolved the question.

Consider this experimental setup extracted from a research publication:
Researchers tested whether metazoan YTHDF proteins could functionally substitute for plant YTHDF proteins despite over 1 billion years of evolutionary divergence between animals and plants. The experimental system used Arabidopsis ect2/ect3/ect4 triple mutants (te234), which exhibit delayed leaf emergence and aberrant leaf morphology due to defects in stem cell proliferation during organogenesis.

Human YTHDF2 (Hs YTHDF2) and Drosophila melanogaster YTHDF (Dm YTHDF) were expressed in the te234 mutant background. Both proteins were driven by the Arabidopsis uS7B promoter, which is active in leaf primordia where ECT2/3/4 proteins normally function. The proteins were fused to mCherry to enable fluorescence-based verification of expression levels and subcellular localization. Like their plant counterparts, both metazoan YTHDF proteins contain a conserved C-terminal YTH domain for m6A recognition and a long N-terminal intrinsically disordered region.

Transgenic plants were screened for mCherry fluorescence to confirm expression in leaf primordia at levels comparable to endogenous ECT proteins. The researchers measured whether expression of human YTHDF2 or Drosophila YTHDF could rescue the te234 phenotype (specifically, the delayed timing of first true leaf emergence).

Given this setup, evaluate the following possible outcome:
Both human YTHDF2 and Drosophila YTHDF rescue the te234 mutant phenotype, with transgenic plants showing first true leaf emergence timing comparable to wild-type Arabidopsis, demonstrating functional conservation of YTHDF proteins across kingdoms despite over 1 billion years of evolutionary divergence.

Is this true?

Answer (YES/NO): NO